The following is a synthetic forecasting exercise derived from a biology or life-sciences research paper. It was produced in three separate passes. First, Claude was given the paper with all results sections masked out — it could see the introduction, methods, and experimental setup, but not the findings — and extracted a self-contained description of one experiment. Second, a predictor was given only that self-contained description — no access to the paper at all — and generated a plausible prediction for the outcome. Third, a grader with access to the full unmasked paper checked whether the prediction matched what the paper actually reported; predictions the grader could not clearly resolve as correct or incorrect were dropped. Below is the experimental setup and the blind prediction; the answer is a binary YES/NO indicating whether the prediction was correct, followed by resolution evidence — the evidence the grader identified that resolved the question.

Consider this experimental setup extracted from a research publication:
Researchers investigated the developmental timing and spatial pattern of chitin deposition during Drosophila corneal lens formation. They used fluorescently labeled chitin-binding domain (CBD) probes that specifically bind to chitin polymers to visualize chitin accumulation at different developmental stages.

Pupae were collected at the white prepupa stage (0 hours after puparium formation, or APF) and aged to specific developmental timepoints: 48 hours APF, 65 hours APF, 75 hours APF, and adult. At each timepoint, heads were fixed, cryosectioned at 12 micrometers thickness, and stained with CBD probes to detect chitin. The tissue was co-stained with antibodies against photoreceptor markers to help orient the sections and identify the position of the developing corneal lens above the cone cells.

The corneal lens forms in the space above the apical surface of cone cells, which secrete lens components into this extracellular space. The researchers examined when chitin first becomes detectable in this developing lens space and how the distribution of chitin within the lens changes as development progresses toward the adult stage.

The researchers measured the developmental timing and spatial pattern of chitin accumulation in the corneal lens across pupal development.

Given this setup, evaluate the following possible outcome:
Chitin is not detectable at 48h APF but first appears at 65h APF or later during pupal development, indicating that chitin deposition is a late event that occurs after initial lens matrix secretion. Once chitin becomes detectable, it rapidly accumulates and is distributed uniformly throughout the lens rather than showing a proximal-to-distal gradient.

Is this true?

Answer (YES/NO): NO